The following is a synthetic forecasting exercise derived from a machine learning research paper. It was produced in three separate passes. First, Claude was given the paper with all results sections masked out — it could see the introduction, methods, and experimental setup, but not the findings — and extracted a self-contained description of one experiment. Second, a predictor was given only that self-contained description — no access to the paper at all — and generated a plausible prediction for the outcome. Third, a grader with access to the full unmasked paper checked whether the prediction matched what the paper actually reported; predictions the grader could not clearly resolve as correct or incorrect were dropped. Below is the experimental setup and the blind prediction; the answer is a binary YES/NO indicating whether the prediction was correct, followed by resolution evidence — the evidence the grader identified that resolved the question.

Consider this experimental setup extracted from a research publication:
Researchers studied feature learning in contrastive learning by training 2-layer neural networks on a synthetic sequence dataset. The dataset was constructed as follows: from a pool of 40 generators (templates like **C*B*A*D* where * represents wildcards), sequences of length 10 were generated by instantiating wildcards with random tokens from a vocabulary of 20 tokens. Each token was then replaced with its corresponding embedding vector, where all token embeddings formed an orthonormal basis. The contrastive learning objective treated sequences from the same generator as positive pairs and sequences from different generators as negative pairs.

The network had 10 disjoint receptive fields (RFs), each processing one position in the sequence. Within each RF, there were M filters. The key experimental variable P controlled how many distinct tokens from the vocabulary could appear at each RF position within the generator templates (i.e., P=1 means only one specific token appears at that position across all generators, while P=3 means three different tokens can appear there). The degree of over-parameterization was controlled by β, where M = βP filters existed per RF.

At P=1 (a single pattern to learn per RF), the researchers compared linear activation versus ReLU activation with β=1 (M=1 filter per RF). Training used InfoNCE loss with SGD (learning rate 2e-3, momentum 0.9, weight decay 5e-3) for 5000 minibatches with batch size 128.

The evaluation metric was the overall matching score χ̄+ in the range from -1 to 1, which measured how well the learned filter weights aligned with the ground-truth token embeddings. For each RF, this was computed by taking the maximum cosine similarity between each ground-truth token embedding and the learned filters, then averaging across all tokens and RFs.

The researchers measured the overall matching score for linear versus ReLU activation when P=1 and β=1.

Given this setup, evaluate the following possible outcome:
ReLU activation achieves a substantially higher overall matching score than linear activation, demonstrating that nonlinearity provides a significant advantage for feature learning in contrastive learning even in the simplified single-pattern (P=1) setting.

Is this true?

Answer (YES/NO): NO